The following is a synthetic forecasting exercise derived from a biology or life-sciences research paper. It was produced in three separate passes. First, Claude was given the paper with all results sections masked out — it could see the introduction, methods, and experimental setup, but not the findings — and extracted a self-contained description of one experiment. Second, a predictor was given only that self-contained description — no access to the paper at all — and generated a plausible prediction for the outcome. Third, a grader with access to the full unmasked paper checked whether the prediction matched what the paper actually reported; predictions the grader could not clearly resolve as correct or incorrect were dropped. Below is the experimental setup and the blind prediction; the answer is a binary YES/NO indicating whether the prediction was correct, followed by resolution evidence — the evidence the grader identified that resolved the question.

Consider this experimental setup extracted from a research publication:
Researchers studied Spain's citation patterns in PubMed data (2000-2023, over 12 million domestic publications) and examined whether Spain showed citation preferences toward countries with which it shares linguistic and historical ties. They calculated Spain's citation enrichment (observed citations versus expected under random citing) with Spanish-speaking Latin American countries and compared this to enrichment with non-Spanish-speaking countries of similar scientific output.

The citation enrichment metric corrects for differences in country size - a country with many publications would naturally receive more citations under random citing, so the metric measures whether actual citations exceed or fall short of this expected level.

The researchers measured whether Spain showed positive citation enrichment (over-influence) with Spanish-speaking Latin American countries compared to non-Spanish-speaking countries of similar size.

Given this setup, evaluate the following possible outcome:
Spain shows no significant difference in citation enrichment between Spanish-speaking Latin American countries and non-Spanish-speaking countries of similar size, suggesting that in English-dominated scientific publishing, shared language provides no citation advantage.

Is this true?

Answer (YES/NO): NO